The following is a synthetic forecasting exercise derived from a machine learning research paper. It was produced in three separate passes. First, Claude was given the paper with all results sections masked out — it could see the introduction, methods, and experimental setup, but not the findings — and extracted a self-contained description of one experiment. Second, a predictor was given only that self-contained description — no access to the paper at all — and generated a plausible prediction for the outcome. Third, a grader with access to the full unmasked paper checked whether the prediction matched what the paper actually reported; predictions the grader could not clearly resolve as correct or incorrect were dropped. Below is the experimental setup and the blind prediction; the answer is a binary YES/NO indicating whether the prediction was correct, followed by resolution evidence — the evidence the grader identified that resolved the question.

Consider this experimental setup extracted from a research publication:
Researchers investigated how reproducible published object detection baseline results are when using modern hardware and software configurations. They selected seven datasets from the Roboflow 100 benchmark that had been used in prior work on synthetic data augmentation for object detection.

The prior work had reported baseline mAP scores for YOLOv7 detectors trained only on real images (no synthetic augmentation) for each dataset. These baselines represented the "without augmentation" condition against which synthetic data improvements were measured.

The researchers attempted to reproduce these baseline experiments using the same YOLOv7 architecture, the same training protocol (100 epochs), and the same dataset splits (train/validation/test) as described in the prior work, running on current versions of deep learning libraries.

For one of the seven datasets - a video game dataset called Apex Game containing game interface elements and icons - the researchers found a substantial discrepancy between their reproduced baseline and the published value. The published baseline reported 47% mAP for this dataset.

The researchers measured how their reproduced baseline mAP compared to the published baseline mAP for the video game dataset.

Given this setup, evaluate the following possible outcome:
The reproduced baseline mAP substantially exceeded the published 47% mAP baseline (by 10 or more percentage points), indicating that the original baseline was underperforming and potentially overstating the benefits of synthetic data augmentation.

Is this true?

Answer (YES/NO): NO